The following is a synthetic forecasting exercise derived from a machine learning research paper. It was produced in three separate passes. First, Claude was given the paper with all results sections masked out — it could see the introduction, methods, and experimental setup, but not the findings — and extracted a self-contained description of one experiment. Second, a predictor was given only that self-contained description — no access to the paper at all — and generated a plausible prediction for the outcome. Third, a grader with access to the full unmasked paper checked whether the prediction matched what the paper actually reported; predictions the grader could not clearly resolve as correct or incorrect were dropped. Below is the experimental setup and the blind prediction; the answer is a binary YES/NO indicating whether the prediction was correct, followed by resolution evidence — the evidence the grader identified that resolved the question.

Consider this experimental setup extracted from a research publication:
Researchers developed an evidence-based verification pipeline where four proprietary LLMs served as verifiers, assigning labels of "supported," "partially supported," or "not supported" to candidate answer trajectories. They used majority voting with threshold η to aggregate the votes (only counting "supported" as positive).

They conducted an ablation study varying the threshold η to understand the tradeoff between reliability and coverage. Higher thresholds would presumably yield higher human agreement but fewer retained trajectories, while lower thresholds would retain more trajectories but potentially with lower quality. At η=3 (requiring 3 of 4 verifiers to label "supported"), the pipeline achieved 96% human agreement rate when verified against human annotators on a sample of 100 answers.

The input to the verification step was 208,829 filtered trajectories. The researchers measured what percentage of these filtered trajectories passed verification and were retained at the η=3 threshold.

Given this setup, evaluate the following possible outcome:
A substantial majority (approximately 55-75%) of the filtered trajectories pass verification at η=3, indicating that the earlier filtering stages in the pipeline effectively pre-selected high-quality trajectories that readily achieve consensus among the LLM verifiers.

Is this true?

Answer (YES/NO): NO